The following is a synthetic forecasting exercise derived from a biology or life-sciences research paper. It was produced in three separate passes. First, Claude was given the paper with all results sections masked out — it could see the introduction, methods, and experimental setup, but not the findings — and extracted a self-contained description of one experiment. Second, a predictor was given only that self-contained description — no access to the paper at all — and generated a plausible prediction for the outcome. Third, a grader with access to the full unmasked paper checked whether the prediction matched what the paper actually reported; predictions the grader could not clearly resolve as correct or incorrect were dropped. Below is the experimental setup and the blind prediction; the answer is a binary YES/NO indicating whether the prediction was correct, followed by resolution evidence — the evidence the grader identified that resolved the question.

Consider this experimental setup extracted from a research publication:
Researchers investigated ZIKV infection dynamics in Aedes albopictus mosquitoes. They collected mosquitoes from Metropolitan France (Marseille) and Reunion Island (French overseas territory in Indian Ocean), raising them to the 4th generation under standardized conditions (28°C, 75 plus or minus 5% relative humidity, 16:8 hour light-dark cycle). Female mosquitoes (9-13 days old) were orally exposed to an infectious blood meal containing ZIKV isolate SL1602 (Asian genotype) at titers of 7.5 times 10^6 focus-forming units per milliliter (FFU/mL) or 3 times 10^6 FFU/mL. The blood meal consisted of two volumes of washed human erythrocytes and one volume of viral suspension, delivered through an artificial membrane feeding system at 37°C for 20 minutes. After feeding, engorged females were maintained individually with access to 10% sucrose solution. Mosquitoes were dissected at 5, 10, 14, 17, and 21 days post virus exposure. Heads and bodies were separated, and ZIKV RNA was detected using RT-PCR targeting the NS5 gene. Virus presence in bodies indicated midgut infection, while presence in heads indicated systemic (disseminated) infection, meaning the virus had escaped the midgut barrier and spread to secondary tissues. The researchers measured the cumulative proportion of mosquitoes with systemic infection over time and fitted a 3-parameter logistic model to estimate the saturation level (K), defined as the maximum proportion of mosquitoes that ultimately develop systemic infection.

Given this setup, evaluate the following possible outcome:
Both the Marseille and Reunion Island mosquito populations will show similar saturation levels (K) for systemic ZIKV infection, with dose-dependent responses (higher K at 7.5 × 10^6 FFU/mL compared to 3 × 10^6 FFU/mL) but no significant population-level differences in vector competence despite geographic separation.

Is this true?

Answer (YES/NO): NO